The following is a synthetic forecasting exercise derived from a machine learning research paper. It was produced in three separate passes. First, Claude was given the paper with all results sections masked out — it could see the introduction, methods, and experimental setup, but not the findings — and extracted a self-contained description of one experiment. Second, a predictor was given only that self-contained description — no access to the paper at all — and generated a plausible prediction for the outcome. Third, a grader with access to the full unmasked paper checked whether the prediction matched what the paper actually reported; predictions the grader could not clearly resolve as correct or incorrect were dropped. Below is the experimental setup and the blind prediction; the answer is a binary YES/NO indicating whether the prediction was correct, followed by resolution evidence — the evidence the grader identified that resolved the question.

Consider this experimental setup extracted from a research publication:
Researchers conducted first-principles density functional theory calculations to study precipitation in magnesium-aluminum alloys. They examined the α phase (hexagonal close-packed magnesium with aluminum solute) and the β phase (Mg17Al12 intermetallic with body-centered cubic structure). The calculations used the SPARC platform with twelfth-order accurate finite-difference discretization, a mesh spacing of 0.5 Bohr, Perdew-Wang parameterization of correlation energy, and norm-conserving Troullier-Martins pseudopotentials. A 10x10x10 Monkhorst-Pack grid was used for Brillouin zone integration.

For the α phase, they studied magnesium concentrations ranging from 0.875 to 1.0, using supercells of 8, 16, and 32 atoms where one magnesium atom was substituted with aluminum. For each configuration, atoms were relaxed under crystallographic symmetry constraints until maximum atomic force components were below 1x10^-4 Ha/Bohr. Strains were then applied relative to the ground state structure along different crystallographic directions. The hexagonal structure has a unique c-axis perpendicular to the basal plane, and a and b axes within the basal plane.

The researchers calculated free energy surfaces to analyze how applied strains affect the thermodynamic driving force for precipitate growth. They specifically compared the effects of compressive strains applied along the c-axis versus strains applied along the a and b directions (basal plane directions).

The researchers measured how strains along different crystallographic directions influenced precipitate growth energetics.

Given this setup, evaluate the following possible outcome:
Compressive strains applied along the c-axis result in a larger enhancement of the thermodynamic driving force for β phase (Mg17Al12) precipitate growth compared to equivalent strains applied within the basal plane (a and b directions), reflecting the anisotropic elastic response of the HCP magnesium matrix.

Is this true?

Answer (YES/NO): YES